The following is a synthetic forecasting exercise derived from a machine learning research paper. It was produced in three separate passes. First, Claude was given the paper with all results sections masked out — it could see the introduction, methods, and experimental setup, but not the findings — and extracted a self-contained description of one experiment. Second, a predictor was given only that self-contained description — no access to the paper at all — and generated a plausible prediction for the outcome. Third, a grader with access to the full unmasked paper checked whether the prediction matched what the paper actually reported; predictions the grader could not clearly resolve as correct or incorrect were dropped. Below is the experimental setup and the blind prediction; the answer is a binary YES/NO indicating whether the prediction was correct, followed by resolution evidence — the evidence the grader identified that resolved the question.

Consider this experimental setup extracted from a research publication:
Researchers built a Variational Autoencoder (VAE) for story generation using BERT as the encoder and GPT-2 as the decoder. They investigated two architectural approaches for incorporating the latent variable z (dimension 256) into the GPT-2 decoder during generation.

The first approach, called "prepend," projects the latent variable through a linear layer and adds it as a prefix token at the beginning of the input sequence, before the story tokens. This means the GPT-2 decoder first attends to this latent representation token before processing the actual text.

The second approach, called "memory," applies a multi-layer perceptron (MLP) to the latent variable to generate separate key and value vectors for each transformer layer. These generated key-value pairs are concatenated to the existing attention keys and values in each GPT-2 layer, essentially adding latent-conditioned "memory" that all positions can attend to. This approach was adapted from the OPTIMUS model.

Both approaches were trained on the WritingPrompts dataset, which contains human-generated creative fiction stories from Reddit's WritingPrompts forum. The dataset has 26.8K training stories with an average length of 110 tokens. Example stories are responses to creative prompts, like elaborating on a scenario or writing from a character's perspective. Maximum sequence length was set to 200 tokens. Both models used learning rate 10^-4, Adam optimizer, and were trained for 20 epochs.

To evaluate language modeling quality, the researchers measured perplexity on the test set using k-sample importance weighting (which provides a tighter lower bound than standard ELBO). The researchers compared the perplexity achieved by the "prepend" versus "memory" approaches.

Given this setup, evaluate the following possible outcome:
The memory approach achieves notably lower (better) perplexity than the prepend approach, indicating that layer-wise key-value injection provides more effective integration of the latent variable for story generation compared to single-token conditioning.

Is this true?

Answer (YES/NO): NO